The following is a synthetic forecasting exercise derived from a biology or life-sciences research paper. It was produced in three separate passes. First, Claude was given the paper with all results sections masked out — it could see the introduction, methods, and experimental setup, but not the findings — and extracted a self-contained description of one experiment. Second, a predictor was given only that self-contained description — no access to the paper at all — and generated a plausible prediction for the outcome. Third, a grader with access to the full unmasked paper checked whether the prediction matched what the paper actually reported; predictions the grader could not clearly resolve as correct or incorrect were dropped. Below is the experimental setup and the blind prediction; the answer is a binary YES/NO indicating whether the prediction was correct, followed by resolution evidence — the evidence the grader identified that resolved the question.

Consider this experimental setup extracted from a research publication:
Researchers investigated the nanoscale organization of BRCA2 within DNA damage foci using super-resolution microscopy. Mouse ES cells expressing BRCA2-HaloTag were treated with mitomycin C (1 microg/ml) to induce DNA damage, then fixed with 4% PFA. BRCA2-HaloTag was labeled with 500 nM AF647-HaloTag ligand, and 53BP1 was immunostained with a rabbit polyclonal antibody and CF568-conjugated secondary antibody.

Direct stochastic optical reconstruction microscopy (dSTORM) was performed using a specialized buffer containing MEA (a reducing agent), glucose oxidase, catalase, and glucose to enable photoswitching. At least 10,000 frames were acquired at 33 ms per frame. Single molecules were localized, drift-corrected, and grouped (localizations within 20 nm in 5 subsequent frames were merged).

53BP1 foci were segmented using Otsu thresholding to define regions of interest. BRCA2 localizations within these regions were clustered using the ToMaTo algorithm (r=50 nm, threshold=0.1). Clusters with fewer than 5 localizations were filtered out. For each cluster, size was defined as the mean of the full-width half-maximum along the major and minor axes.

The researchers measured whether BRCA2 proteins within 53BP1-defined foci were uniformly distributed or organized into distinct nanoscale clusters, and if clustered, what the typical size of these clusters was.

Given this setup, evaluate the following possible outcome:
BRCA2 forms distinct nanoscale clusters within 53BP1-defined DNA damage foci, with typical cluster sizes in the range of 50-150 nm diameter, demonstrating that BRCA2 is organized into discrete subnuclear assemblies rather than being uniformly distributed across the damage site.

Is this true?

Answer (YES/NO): YES